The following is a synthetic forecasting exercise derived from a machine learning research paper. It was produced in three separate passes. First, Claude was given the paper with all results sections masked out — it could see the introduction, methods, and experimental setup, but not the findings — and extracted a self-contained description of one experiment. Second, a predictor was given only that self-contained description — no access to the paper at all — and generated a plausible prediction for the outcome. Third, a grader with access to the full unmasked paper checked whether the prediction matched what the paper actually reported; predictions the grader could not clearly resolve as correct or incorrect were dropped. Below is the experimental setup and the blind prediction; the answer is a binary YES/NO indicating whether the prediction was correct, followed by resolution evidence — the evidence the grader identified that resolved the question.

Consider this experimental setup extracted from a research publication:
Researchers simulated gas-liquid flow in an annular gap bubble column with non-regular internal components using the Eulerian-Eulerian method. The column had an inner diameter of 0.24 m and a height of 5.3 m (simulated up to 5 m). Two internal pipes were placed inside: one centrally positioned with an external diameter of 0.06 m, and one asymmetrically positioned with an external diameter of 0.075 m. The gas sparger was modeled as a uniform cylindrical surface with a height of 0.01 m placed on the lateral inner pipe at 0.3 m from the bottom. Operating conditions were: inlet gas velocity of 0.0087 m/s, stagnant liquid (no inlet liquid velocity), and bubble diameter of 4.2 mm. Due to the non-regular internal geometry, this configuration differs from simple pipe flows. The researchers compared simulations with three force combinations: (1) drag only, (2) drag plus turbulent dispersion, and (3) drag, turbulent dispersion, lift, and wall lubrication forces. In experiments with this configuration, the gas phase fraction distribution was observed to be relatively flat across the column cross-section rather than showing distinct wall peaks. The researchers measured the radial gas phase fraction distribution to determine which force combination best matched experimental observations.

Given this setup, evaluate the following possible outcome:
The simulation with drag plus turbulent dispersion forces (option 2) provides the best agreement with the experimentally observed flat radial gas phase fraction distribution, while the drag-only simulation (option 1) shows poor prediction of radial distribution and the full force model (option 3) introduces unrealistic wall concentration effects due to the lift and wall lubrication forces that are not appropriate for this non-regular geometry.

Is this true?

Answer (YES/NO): NO